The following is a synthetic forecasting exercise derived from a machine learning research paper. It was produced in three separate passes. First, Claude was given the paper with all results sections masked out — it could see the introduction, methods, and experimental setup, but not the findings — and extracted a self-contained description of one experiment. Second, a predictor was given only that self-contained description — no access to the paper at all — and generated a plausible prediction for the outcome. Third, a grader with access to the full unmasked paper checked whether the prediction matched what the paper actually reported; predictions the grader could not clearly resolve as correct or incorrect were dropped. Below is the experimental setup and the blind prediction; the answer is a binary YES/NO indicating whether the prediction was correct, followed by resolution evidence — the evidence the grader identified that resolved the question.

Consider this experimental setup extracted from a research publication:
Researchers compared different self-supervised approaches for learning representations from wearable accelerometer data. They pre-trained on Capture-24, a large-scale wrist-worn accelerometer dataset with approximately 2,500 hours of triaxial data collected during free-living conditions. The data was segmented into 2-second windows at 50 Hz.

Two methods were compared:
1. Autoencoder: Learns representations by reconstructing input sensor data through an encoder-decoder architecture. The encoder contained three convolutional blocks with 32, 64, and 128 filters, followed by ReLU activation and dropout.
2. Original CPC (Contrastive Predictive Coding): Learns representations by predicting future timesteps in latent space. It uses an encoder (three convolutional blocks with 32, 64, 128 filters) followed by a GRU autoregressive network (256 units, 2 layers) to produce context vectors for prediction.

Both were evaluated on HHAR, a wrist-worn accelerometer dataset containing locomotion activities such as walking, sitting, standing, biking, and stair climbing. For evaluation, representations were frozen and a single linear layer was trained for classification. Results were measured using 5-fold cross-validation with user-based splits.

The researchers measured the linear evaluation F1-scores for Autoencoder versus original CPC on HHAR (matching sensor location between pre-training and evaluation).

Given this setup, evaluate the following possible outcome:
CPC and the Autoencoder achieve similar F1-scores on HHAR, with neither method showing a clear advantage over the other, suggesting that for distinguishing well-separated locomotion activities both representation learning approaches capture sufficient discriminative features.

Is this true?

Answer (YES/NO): NO